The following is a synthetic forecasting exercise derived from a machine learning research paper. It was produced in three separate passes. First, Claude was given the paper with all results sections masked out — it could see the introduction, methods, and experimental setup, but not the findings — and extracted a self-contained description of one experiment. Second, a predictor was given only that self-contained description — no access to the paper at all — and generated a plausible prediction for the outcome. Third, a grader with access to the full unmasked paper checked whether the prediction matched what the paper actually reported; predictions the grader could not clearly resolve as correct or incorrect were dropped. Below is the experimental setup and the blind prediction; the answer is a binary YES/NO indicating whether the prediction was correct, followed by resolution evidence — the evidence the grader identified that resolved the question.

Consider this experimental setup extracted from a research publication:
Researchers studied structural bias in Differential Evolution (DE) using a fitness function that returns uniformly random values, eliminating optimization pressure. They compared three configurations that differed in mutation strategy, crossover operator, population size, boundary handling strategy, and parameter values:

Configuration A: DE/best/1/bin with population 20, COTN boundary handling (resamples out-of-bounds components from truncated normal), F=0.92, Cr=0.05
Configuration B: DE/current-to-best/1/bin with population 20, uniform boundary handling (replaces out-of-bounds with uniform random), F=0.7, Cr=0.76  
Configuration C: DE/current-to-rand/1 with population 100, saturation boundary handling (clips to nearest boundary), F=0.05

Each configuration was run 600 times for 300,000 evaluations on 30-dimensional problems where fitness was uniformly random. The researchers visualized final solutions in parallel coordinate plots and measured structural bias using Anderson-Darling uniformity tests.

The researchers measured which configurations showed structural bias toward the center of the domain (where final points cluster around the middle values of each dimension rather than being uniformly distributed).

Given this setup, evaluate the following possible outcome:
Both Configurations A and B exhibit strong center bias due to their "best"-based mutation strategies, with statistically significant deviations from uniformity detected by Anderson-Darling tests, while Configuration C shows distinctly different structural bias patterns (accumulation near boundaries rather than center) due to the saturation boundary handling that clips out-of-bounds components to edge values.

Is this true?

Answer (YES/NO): NO